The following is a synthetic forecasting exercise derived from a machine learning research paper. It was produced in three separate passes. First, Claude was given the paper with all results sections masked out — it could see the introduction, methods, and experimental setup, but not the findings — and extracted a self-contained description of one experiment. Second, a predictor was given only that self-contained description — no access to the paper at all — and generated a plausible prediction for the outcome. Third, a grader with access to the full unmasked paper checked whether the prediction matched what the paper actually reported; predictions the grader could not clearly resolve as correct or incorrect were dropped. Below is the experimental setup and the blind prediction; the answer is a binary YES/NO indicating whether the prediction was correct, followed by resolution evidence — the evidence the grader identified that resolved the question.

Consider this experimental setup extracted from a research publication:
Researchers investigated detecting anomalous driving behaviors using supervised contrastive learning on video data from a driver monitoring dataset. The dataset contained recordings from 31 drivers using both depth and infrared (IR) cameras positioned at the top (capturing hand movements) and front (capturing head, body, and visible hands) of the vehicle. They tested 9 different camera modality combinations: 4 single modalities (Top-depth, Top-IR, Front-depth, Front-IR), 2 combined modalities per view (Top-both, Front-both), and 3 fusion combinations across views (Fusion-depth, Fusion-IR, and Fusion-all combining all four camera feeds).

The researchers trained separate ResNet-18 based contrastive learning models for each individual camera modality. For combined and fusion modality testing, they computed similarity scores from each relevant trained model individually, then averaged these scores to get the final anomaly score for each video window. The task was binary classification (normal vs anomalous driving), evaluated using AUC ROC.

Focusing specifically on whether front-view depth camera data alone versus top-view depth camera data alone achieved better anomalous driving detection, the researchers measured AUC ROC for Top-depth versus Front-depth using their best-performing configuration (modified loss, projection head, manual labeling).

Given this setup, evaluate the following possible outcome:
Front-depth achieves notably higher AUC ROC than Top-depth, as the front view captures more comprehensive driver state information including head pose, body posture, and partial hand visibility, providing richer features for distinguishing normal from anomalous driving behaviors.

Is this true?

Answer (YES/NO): NO